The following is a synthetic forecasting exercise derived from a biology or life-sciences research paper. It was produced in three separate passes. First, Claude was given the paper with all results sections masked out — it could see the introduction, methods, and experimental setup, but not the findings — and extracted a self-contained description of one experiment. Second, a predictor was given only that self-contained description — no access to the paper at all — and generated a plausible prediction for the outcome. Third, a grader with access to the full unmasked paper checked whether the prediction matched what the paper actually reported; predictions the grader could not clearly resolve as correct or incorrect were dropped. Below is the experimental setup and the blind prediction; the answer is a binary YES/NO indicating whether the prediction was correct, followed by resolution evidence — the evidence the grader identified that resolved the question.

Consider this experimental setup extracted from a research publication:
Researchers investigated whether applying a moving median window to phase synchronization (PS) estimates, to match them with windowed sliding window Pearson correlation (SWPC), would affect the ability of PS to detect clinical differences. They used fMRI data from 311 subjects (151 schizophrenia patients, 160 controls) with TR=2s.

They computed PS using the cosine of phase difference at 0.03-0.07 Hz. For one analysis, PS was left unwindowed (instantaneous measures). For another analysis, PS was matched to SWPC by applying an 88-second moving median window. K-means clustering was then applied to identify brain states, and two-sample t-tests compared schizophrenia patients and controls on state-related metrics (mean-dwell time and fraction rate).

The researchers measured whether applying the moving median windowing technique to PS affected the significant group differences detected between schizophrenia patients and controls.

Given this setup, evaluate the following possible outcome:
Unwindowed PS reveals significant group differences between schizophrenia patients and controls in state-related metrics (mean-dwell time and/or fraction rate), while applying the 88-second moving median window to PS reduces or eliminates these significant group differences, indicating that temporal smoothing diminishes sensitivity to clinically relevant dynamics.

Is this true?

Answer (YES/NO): YES